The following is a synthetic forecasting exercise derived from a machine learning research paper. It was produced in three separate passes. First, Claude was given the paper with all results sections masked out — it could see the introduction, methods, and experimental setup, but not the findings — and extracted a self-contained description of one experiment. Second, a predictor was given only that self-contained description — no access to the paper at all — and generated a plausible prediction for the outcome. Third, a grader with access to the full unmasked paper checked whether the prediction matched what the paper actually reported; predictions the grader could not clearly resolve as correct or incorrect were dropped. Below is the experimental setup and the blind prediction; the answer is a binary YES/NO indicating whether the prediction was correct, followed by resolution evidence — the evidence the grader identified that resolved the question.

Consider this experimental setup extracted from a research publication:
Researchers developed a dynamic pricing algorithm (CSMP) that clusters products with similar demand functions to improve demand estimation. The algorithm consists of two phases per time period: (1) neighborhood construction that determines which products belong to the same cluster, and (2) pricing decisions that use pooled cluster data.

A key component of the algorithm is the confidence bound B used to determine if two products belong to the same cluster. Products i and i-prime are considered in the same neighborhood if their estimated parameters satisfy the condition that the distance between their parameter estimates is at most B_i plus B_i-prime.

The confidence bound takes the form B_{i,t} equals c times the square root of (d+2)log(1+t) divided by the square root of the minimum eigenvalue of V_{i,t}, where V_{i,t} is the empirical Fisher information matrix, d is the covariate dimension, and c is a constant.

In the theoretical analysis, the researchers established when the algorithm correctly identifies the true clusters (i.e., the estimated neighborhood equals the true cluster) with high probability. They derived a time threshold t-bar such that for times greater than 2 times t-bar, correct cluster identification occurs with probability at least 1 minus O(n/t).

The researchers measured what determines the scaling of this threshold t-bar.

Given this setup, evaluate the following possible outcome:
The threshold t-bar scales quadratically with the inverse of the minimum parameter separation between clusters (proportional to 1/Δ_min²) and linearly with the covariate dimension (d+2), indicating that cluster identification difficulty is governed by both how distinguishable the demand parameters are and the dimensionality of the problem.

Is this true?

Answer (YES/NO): NO